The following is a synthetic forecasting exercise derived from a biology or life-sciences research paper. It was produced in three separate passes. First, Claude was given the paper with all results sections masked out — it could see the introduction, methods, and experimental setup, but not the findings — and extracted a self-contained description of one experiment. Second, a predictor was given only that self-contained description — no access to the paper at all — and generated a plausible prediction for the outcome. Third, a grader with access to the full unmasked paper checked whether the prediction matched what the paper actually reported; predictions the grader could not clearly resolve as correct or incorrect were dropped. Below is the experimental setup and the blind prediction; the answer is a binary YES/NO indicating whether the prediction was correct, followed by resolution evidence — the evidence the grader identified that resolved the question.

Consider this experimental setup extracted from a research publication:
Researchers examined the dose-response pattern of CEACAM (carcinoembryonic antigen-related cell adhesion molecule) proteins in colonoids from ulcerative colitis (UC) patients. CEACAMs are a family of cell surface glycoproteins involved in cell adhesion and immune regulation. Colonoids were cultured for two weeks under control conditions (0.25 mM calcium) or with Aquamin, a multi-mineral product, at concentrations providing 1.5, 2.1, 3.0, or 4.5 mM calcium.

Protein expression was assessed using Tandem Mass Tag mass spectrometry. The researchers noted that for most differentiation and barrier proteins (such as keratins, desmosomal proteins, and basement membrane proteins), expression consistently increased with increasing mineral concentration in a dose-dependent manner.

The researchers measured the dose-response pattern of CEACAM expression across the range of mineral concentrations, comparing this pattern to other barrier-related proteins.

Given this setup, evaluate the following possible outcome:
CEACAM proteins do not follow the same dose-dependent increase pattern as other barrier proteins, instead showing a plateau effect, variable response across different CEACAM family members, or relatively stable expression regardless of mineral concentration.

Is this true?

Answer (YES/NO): YES